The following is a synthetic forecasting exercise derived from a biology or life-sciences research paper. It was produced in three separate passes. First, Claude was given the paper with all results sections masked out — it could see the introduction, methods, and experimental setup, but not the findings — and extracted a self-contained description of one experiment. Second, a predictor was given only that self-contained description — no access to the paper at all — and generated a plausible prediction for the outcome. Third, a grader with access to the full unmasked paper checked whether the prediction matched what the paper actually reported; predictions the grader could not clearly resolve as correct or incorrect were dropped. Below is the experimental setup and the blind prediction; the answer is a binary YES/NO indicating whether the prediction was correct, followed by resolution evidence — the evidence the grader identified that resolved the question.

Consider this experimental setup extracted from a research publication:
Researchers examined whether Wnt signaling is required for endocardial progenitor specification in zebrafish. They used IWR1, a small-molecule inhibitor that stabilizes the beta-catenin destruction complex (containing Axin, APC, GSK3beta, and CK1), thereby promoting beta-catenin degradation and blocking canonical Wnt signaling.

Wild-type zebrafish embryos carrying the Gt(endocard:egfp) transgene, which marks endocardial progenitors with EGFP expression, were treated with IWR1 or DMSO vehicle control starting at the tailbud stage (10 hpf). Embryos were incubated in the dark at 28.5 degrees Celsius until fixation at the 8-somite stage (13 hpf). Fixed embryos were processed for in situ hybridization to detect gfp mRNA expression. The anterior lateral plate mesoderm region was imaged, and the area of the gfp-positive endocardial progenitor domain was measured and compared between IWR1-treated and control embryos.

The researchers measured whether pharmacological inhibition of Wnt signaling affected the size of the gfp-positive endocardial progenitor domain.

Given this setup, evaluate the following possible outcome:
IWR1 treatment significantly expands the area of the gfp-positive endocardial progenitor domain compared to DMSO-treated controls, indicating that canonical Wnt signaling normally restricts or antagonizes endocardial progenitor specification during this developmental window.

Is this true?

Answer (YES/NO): NO